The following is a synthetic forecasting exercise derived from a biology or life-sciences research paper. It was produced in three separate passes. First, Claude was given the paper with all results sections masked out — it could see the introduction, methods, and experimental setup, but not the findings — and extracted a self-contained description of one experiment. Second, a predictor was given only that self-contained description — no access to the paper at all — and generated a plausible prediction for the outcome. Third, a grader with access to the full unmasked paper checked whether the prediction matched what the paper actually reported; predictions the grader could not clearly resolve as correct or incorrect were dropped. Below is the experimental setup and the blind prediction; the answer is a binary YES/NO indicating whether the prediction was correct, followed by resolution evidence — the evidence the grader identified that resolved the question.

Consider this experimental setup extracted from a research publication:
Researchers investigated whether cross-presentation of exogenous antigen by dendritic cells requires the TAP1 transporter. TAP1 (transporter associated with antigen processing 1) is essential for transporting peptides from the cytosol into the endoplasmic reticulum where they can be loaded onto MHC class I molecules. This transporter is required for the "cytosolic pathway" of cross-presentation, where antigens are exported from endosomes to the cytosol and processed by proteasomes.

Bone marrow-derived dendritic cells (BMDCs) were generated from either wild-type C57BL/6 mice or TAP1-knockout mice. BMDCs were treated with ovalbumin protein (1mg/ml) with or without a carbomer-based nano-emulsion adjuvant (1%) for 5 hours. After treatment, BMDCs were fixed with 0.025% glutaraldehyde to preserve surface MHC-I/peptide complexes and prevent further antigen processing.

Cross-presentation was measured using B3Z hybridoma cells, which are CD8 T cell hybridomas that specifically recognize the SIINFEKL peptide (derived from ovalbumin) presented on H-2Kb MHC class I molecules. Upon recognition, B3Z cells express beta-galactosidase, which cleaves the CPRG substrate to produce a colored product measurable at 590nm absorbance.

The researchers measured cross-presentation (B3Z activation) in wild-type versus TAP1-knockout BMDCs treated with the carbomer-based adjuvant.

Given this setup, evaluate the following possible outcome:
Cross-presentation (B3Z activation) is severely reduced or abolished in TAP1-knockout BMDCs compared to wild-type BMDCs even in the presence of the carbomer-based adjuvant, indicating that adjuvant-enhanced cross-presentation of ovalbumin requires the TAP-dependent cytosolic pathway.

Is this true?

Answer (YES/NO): YES